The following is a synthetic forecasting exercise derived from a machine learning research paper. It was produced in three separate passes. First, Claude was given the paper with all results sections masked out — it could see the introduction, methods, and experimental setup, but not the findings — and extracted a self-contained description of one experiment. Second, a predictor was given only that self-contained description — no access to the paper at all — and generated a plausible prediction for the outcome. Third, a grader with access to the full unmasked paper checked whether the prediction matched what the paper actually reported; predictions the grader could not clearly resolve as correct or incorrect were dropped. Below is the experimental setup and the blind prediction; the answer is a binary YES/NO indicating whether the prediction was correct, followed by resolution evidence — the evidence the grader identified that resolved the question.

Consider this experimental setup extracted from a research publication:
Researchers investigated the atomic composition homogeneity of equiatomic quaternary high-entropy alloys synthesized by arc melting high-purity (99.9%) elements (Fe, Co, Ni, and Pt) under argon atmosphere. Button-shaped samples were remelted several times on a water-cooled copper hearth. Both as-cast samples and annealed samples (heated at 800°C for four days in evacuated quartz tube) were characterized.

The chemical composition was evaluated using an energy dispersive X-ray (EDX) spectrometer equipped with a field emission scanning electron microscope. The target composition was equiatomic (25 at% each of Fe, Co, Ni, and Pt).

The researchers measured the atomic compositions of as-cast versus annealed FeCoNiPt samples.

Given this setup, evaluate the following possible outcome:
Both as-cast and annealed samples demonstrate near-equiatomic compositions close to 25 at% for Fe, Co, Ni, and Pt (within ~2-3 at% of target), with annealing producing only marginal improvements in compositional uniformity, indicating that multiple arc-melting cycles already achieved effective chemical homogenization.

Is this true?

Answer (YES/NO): YES